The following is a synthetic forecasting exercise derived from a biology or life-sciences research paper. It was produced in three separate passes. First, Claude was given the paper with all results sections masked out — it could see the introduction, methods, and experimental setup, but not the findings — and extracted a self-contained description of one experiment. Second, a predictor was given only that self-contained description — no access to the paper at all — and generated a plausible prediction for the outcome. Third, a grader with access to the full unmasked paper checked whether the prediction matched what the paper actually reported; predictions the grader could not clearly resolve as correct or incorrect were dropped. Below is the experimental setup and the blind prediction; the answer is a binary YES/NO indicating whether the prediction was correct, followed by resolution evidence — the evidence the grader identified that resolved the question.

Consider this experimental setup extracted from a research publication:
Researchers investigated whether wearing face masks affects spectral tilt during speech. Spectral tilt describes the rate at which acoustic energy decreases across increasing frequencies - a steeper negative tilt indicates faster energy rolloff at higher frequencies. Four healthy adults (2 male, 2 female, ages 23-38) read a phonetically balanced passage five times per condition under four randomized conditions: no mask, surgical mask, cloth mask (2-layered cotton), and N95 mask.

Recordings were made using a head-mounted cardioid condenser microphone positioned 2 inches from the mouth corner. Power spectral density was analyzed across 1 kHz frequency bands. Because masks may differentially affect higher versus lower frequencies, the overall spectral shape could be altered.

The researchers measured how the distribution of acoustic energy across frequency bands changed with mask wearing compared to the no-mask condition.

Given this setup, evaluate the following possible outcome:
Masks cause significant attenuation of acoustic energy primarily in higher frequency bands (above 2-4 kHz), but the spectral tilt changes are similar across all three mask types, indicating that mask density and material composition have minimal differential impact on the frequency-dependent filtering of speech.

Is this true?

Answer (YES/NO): NO